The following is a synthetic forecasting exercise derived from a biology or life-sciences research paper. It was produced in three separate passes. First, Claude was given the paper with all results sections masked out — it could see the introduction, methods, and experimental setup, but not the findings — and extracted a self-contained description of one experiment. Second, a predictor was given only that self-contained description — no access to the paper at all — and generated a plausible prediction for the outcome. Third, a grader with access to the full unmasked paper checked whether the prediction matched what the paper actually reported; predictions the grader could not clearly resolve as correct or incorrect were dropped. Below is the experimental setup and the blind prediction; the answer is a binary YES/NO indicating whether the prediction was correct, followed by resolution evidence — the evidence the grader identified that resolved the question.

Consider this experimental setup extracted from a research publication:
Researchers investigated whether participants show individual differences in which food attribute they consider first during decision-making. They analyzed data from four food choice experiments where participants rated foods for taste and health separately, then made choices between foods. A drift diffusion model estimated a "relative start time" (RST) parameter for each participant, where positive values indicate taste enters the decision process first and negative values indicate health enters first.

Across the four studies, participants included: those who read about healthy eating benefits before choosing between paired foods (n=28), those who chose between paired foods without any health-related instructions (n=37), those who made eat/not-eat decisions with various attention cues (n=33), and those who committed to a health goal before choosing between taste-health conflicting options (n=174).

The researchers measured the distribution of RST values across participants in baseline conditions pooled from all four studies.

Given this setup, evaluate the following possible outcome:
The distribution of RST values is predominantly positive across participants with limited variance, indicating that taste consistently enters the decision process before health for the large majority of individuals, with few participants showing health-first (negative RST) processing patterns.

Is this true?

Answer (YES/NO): NO